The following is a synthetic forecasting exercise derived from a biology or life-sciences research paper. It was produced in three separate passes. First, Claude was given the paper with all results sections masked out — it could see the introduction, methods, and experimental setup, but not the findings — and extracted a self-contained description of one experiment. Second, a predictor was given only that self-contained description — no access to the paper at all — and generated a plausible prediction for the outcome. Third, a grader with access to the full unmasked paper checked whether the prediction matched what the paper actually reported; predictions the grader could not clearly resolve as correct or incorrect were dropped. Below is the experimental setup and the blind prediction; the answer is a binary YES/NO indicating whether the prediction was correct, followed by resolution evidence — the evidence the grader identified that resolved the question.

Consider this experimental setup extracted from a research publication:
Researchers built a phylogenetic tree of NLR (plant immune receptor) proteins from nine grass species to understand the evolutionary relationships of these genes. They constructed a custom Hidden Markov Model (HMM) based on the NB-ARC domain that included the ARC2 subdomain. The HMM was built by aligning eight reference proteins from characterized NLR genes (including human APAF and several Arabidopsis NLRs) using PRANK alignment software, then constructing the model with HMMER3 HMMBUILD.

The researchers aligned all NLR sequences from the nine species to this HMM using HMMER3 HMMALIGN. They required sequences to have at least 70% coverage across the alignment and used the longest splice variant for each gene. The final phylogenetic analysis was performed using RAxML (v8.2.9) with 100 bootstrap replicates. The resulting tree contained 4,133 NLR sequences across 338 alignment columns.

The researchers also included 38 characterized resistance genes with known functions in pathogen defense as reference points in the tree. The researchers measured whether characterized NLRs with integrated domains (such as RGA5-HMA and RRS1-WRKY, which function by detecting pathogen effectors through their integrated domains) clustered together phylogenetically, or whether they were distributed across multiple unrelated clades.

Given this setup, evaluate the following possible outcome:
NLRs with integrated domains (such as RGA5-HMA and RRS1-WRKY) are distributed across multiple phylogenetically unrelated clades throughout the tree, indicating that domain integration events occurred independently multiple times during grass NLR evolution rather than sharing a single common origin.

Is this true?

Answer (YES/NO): NO